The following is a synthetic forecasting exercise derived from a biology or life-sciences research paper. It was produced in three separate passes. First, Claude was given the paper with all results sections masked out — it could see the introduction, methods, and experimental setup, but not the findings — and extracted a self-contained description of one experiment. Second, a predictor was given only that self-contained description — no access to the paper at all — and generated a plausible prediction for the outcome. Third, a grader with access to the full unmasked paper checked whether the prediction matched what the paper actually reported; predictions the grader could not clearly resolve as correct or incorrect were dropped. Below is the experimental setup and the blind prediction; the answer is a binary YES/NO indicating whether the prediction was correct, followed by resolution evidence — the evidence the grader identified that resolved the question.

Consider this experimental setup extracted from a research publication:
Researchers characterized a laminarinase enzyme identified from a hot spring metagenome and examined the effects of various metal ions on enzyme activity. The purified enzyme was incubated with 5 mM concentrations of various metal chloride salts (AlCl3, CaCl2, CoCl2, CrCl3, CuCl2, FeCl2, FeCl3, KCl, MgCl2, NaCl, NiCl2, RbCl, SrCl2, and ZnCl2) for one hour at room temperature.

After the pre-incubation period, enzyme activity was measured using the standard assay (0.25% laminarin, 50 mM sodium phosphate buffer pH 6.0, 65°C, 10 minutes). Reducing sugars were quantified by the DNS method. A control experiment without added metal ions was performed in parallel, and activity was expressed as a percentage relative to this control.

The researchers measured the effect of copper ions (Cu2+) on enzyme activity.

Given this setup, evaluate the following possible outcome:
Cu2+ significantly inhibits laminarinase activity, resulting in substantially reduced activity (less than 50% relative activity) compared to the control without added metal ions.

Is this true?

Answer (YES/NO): YES